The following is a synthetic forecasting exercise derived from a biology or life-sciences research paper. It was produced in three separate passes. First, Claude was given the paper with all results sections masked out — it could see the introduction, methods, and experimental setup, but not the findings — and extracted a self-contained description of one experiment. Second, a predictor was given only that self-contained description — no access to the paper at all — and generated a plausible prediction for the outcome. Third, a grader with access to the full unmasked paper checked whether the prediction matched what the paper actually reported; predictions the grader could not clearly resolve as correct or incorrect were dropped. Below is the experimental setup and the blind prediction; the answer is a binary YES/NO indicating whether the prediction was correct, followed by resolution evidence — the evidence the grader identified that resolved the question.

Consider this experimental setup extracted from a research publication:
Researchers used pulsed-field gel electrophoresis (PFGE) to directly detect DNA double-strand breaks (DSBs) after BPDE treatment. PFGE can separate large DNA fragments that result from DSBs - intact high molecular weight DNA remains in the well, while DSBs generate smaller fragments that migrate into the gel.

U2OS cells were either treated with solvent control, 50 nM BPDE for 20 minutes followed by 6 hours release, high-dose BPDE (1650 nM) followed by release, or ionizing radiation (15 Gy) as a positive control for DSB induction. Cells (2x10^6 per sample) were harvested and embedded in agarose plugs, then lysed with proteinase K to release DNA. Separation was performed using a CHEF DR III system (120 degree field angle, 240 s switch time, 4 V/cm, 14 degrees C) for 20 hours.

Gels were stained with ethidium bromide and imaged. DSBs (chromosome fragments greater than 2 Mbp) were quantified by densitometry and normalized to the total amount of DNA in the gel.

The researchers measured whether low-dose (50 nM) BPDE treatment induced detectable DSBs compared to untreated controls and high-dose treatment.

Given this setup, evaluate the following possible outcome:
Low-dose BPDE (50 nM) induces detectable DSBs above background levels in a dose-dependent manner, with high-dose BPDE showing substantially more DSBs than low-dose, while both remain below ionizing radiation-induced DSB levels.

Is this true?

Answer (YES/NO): NO